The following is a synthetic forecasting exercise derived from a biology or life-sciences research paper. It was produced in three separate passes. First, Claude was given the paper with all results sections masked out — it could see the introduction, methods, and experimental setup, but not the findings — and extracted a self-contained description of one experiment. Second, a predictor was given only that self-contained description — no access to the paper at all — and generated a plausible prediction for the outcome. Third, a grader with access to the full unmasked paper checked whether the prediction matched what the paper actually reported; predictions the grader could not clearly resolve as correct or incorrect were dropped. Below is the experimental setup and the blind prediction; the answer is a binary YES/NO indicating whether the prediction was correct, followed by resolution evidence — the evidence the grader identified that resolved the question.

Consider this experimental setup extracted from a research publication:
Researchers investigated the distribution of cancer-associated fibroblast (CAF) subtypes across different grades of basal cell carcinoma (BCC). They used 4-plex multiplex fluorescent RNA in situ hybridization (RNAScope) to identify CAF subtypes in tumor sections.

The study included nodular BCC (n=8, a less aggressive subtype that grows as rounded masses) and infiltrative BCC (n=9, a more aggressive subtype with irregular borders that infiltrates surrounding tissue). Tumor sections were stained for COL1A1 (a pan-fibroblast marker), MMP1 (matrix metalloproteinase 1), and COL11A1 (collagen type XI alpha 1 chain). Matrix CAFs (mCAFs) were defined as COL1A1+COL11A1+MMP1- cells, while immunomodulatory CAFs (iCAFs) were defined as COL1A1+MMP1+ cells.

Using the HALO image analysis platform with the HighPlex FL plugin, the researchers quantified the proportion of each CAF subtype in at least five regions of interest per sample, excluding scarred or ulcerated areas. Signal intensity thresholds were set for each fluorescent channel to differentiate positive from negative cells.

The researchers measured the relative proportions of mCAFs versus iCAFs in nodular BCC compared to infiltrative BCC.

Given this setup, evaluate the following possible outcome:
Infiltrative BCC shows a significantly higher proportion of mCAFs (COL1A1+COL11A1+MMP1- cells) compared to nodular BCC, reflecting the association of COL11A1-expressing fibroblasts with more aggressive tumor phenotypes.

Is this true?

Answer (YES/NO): YES